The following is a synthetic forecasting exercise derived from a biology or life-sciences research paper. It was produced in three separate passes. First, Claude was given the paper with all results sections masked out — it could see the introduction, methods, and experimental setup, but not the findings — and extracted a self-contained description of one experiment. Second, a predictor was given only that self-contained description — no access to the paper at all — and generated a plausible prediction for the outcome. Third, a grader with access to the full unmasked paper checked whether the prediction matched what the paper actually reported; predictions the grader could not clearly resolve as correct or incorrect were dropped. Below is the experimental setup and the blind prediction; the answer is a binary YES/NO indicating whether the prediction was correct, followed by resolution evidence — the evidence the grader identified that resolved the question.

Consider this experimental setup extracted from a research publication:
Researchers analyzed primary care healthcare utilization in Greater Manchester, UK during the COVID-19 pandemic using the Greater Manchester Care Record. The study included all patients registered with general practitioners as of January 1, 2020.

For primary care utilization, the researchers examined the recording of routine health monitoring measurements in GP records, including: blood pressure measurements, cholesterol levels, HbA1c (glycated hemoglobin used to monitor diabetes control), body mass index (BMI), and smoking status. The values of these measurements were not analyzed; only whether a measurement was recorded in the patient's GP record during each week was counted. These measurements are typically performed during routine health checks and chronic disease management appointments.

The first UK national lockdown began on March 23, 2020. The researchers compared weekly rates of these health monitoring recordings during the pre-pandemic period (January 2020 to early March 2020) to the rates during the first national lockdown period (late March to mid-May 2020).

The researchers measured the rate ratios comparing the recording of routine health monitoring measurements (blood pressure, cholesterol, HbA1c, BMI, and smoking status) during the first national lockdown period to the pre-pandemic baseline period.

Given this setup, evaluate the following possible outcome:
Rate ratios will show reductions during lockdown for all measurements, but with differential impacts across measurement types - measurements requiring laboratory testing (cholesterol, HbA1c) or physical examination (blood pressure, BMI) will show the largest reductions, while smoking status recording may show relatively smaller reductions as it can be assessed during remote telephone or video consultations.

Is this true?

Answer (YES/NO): YES